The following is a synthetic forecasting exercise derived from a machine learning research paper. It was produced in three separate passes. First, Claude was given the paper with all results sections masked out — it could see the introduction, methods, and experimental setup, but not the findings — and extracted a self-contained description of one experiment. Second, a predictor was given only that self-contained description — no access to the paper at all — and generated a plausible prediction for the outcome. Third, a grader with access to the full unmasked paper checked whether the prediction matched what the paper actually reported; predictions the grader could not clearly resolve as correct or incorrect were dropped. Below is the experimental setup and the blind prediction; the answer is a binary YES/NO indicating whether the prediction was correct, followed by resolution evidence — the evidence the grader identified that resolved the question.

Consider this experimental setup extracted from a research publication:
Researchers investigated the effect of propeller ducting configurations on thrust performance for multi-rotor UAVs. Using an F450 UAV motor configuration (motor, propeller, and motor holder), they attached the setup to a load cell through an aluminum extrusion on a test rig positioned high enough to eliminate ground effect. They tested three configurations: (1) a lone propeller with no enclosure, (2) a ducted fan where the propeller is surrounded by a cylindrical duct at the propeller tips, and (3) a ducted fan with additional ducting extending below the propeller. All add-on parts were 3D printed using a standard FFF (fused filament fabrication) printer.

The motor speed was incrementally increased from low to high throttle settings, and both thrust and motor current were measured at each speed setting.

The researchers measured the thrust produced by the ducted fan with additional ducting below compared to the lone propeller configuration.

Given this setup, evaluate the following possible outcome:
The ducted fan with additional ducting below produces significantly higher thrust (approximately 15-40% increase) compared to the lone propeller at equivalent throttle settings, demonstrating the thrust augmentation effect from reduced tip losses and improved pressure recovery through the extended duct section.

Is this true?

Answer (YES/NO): NO